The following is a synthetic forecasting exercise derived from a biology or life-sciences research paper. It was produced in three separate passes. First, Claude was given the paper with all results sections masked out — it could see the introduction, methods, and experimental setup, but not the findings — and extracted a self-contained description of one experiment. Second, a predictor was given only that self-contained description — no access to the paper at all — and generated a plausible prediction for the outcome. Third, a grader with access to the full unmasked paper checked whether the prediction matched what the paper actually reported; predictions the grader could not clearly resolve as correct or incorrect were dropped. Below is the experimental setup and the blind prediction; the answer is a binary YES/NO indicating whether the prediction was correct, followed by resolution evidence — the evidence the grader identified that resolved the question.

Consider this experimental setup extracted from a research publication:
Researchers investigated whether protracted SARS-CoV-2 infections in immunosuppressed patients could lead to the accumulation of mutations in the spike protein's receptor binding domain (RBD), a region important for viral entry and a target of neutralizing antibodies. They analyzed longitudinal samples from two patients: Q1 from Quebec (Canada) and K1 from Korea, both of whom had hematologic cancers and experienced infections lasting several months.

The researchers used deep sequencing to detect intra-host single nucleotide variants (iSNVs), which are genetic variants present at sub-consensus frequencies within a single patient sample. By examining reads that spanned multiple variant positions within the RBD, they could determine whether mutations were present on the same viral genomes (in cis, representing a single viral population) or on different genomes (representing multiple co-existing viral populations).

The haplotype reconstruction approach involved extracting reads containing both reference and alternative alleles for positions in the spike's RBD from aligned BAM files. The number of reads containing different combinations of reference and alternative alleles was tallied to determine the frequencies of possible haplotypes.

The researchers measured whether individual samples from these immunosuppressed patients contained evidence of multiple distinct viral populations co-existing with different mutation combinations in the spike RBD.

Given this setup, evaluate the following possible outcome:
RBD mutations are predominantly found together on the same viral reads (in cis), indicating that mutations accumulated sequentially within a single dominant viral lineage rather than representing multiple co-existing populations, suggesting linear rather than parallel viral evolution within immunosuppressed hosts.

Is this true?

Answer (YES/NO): NO